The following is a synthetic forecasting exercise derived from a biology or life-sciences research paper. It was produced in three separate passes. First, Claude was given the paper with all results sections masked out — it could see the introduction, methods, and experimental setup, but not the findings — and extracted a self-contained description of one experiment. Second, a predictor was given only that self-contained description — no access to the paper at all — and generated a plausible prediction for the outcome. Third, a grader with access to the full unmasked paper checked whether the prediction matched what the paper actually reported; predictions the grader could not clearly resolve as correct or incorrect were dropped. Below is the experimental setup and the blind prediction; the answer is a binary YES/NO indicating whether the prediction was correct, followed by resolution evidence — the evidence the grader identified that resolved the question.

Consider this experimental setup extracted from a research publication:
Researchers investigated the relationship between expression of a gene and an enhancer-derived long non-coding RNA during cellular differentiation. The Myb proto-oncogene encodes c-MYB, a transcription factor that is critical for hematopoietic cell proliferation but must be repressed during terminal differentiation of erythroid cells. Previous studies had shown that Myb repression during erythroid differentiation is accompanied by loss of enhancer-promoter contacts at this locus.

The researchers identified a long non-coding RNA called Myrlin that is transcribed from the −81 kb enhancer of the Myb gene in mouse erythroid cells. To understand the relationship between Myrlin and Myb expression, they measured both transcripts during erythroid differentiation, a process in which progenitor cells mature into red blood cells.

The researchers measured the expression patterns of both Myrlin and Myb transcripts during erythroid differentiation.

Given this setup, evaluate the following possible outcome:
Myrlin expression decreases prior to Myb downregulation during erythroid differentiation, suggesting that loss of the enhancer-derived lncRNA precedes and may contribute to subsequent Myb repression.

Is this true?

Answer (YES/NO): NO